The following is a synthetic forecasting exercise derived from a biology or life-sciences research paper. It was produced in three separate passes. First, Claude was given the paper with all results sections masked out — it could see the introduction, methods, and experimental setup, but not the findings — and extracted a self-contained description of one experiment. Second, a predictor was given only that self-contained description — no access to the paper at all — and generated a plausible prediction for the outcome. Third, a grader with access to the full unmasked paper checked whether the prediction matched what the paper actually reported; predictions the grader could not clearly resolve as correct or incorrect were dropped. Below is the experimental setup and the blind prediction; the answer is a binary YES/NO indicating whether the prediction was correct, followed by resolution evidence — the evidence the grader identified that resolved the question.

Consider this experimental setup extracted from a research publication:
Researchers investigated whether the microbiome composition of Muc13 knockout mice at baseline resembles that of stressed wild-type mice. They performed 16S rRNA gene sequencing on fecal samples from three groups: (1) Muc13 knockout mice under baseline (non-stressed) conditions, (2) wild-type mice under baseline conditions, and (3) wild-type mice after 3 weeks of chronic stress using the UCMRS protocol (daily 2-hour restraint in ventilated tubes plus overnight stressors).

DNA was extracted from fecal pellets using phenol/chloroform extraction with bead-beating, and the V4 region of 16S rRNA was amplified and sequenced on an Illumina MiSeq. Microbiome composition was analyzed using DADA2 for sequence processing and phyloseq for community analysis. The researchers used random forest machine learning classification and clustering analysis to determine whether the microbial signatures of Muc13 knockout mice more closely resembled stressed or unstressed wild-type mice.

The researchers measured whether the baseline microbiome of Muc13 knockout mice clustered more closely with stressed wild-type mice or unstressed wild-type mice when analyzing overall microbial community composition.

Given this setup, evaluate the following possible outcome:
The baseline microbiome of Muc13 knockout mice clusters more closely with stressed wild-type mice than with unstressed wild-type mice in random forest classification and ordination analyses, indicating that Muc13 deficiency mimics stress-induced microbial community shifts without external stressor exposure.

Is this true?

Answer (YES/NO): NO